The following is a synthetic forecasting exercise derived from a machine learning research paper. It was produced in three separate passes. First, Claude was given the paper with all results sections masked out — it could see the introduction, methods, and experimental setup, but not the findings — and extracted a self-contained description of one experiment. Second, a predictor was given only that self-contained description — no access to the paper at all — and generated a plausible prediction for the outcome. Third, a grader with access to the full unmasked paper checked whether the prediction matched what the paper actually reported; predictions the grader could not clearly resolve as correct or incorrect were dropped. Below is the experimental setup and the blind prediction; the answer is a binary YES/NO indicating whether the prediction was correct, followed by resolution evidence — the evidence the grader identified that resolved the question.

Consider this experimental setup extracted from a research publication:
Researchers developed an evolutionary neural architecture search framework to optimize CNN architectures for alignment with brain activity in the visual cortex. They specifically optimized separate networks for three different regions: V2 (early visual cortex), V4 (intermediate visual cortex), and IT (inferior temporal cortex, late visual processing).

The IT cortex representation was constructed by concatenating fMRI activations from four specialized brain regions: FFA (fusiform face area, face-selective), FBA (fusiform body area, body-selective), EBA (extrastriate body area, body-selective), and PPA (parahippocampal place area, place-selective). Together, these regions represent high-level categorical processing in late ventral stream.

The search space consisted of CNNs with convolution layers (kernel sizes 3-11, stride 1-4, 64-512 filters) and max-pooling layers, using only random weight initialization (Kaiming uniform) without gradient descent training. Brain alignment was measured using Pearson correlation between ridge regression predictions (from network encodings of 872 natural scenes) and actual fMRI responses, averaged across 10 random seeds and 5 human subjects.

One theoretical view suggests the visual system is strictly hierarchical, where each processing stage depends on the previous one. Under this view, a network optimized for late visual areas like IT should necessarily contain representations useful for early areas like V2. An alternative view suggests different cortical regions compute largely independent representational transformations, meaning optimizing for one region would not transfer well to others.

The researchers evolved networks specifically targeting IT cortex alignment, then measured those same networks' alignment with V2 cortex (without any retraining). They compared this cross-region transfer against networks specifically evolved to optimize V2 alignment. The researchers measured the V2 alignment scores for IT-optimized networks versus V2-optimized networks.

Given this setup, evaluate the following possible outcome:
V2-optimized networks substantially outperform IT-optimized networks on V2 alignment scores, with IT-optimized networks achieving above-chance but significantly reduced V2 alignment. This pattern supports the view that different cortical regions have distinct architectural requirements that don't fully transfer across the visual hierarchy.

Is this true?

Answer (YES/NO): NO